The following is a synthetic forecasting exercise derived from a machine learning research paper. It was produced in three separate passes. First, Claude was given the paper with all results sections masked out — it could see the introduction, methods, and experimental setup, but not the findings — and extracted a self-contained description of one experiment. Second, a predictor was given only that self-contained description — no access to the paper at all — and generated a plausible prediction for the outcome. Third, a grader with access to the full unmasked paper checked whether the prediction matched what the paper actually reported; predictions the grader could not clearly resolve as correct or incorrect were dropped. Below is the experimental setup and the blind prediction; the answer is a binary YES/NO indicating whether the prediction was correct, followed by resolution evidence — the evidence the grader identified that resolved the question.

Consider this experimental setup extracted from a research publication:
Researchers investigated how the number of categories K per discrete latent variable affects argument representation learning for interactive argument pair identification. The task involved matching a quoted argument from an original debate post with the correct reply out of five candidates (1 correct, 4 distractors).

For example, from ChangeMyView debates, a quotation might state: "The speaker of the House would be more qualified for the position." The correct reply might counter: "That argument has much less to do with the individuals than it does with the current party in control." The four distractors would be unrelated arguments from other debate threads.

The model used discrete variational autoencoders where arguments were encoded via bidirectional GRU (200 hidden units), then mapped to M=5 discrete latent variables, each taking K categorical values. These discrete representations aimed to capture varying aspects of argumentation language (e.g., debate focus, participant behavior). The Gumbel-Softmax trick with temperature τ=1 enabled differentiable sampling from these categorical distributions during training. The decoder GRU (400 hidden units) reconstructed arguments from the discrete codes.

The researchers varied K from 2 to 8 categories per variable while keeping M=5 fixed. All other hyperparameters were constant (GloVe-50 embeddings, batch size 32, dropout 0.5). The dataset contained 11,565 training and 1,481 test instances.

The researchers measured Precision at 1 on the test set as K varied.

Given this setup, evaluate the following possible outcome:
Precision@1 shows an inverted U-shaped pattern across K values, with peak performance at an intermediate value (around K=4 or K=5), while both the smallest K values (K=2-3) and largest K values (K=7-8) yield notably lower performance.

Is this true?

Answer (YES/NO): YES